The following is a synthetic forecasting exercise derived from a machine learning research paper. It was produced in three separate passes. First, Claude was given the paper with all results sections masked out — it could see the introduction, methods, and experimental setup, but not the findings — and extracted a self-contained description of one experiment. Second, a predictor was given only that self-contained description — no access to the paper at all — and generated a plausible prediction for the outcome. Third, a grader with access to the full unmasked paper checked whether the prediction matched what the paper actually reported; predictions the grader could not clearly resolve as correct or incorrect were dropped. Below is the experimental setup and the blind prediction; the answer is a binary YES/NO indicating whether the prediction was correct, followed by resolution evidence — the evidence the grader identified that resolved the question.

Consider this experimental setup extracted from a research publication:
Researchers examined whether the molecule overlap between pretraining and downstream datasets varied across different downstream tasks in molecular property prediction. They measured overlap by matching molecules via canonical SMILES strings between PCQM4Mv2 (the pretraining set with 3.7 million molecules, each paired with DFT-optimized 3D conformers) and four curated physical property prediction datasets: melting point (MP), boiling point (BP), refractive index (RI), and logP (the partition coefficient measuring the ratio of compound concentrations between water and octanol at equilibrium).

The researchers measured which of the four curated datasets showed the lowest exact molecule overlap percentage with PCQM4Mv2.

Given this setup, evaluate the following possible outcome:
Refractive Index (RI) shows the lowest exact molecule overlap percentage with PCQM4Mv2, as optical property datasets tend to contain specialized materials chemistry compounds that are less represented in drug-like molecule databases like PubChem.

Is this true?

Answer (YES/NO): NO